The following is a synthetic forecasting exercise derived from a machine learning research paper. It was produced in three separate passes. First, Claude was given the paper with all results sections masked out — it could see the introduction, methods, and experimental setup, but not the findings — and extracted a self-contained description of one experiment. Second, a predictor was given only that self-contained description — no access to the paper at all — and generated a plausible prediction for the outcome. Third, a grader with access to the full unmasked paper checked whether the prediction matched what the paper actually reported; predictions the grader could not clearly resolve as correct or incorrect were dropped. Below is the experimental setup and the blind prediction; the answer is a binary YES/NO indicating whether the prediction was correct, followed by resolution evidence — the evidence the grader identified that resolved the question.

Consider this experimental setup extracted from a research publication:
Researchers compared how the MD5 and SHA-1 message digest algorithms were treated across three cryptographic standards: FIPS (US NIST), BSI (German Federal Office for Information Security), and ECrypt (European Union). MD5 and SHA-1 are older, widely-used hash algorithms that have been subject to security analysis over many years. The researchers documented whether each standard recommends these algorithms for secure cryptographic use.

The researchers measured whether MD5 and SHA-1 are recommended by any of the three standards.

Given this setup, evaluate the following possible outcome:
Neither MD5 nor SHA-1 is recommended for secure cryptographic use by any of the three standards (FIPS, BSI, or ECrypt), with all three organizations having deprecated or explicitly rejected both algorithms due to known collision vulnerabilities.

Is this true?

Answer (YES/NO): YES